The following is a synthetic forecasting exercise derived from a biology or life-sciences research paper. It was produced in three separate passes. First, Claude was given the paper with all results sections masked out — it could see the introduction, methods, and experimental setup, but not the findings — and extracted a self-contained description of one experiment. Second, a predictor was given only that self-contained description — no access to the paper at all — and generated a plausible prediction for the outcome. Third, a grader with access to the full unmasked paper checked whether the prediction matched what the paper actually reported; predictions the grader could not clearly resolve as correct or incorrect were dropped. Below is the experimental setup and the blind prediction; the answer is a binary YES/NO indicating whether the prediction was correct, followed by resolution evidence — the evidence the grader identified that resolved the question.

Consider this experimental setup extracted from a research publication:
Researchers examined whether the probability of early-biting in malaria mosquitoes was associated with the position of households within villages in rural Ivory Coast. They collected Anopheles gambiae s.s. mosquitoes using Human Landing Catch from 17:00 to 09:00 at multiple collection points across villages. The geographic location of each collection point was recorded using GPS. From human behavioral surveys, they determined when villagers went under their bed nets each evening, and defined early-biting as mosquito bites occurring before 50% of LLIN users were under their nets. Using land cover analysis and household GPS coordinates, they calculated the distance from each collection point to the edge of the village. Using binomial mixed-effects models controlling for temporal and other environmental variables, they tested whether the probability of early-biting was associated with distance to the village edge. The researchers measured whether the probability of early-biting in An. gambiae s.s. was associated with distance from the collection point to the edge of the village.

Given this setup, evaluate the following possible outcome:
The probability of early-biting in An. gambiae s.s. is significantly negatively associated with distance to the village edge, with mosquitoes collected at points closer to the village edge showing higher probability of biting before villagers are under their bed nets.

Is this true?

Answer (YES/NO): YES